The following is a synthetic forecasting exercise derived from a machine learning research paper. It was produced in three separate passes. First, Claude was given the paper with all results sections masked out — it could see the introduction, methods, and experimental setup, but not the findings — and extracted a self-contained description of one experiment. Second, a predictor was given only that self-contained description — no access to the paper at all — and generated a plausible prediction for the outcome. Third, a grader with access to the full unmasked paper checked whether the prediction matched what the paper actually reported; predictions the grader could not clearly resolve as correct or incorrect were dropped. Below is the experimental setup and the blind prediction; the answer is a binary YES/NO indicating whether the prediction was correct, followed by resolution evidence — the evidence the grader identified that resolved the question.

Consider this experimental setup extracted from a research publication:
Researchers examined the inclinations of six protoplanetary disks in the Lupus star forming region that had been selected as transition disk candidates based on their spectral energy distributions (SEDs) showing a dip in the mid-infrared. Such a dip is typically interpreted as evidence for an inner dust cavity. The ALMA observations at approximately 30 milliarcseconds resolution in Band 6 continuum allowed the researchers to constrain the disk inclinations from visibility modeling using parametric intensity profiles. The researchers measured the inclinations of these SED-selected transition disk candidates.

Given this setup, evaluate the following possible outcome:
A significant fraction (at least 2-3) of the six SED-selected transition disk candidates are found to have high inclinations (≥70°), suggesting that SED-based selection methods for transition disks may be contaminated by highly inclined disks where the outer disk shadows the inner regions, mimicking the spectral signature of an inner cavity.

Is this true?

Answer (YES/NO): NO